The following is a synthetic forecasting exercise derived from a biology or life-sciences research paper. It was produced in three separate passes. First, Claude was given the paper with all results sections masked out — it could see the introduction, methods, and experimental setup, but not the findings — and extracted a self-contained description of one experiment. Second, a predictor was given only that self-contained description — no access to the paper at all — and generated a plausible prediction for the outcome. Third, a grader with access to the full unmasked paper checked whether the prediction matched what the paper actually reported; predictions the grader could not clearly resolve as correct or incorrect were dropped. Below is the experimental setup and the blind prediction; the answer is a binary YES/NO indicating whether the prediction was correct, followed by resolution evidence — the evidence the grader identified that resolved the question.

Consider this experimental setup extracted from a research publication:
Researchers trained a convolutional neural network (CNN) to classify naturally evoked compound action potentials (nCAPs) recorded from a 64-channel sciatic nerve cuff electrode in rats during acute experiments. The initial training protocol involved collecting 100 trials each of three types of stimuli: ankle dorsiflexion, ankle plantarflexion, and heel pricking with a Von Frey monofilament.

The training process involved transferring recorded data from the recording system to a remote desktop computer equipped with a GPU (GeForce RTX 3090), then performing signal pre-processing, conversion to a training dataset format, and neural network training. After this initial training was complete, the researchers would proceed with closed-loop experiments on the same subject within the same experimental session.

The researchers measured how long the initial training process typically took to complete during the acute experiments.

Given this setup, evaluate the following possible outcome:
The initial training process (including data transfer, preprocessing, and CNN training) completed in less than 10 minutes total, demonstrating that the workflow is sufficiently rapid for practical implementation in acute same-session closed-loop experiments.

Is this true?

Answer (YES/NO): NO